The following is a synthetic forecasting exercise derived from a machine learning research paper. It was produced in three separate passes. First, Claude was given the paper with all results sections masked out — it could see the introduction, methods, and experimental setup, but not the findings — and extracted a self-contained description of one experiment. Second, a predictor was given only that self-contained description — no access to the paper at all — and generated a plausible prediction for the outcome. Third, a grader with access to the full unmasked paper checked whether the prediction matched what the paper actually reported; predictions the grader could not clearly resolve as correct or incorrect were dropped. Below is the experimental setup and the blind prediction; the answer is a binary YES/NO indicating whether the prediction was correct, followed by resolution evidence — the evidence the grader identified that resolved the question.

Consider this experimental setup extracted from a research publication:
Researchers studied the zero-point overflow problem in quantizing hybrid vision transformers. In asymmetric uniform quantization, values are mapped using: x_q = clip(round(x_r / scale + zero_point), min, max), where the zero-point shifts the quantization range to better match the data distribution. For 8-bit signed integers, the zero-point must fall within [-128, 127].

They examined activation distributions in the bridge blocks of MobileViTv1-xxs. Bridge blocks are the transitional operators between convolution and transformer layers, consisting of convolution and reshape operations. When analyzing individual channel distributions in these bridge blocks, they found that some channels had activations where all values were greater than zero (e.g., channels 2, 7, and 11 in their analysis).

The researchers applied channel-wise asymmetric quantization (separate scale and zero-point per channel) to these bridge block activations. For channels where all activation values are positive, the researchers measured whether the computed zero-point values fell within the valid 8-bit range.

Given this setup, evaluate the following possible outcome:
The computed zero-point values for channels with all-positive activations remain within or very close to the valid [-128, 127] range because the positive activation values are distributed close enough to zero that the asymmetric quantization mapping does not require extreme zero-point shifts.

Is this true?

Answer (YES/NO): NO